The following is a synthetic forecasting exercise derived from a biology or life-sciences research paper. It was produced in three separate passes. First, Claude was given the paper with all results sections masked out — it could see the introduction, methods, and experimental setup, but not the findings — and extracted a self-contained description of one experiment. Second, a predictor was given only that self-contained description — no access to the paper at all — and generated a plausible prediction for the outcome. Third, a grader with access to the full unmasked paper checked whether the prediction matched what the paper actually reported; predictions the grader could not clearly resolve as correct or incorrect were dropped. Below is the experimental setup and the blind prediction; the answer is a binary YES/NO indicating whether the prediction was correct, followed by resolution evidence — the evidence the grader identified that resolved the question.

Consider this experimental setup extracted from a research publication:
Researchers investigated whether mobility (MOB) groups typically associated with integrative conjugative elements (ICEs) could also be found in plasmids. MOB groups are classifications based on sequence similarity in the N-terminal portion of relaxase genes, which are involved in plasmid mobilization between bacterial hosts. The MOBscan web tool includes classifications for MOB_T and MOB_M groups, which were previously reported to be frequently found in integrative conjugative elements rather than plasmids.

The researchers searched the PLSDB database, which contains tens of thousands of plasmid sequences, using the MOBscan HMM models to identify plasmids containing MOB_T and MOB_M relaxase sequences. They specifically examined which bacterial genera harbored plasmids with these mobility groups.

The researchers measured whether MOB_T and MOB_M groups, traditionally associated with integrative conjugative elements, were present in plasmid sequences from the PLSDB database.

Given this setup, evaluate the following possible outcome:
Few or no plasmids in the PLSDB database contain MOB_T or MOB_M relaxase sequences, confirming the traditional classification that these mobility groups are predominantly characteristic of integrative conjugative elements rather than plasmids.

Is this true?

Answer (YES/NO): NO